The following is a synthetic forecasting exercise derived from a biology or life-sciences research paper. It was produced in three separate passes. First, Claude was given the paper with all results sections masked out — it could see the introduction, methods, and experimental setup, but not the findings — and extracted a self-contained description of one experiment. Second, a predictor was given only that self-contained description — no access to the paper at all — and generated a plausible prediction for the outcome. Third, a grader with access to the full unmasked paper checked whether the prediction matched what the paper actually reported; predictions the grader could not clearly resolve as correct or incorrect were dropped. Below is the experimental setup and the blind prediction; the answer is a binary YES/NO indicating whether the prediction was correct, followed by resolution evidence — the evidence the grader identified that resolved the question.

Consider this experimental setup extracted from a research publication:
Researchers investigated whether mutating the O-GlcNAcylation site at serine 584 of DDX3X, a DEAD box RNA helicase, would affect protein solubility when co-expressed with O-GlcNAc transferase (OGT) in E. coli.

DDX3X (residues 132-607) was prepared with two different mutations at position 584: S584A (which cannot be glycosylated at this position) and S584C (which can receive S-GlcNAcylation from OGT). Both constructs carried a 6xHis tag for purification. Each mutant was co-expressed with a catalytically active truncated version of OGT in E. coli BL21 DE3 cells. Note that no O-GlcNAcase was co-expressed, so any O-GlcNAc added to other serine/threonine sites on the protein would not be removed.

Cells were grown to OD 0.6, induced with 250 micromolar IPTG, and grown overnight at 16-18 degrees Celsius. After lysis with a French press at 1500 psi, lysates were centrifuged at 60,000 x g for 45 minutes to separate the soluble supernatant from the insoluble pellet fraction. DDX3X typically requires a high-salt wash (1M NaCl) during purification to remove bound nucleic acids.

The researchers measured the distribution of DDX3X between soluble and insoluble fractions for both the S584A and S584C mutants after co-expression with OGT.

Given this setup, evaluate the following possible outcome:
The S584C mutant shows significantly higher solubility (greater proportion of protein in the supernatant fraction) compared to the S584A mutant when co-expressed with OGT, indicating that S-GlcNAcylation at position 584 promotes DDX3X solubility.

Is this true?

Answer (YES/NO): NO